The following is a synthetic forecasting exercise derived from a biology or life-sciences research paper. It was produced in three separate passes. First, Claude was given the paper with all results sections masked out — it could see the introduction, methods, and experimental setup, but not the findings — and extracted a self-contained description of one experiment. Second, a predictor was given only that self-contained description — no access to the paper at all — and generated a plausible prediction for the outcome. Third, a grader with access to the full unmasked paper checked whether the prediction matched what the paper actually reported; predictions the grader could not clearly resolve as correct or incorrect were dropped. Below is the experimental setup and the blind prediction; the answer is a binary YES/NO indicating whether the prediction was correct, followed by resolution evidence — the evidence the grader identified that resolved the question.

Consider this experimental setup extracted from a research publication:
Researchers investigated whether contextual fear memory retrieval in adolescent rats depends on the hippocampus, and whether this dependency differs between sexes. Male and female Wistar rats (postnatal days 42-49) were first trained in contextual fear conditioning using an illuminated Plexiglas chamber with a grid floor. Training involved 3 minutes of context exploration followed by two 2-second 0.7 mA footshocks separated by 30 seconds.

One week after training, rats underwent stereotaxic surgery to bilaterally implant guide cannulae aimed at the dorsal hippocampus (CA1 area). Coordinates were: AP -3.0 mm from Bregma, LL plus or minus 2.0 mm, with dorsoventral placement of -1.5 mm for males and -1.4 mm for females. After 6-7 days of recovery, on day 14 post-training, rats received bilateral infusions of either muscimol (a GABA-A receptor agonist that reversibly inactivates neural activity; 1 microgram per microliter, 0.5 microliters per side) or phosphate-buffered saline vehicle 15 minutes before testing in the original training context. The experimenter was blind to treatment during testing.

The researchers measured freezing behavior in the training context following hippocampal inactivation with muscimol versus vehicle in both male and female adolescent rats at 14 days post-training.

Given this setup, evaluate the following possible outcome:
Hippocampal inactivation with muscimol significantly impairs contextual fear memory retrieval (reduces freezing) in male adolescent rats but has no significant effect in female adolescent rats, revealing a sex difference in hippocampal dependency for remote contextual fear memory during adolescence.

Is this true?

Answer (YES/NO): NO